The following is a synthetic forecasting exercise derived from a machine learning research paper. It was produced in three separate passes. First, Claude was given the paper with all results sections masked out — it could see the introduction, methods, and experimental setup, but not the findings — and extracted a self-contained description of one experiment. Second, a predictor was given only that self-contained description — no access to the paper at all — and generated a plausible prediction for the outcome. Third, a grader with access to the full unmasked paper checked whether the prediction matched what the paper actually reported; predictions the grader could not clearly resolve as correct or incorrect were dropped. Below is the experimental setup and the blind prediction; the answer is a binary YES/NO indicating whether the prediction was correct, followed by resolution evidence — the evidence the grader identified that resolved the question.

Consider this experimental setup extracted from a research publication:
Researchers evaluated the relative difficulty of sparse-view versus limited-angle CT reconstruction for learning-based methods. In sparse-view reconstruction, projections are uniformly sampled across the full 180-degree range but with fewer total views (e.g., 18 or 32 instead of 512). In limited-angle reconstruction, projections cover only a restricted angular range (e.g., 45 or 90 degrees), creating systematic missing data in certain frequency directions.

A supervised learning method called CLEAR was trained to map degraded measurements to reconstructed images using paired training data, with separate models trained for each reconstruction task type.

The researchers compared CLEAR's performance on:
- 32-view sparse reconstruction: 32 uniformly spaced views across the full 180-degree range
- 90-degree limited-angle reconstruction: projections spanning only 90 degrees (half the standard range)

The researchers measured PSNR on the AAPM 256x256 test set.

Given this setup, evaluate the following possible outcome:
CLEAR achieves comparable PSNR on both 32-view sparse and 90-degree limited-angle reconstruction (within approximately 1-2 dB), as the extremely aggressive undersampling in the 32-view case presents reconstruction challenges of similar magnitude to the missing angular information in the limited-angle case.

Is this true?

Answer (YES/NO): NO